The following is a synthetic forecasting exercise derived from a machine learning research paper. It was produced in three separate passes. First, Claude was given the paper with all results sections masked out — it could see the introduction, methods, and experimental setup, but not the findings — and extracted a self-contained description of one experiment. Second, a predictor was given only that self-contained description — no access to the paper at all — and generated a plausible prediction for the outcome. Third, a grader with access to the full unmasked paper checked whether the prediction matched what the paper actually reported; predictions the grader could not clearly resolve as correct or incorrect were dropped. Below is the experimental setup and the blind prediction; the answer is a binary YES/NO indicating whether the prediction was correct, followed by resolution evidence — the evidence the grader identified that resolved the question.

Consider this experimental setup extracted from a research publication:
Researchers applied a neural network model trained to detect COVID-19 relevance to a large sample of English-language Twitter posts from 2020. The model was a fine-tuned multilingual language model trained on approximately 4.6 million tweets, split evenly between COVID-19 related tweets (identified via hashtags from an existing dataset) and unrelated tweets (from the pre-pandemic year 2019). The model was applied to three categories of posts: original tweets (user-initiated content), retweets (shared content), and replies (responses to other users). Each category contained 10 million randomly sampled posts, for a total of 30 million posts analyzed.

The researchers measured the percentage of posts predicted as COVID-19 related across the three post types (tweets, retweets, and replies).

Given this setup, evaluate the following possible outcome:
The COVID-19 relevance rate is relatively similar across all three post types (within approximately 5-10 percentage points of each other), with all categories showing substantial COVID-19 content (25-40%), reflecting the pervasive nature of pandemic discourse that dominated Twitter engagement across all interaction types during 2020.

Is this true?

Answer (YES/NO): NO